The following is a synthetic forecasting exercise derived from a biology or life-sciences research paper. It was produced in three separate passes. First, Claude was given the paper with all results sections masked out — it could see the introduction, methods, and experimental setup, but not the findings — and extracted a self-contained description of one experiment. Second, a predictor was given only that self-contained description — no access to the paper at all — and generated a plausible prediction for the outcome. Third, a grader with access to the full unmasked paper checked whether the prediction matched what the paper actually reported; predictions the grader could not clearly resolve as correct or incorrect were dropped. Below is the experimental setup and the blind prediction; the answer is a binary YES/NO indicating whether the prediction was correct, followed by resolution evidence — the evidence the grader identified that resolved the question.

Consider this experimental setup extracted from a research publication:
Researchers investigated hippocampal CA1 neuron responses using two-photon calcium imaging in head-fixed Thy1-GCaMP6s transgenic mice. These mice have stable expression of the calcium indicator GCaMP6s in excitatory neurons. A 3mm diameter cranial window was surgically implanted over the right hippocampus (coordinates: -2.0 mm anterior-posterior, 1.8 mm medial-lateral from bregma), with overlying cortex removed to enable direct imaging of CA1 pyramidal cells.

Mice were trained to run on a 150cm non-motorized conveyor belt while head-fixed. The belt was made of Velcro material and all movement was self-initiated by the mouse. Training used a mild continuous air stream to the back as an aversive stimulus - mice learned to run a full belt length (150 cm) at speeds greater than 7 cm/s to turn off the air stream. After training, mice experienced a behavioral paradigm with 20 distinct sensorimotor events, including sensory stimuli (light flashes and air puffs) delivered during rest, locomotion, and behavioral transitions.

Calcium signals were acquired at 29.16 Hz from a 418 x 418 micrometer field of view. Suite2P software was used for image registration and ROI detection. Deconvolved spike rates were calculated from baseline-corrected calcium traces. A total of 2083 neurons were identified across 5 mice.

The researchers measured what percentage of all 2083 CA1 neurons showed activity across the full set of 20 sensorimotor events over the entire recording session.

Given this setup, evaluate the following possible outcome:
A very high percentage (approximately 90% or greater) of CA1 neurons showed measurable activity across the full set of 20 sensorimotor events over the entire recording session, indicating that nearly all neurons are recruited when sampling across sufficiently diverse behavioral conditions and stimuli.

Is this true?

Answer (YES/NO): YES